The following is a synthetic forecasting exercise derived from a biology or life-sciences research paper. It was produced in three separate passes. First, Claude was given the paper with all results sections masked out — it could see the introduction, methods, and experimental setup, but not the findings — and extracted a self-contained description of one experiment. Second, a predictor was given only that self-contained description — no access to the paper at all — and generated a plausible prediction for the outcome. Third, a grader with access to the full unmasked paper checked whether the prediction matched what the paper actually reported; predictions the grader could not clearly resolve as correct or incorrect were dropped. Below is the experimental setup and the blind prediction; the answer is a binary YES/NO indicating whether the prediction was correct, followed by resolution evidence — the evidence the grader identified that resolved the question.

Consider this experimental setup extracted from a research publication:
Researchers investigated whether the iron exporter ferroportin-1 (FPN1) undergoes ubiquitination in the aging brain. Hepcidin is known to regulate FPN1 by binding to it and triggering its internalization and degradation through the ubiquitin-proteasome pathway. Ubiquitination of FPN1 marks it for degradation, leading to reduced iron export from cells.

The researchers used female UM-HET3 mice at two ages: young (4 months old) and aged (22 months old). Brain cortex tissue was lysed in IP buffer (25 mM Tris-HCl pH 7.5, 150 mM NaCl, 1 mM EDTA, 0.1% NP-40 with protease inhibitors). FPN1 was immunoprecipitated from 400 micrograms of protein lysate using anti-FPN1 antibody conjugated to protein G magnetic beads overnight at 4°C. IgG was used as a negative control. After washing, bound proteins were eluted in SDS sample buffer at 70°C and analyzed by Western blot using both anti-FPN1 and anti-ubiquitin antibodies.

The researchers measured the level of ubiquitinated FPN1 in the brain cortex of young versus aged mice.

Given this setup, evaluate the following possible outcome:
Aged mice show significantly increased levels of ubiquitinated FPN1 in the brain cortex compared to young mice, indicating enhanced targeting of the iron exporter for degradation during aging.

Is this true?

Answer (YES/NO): YES